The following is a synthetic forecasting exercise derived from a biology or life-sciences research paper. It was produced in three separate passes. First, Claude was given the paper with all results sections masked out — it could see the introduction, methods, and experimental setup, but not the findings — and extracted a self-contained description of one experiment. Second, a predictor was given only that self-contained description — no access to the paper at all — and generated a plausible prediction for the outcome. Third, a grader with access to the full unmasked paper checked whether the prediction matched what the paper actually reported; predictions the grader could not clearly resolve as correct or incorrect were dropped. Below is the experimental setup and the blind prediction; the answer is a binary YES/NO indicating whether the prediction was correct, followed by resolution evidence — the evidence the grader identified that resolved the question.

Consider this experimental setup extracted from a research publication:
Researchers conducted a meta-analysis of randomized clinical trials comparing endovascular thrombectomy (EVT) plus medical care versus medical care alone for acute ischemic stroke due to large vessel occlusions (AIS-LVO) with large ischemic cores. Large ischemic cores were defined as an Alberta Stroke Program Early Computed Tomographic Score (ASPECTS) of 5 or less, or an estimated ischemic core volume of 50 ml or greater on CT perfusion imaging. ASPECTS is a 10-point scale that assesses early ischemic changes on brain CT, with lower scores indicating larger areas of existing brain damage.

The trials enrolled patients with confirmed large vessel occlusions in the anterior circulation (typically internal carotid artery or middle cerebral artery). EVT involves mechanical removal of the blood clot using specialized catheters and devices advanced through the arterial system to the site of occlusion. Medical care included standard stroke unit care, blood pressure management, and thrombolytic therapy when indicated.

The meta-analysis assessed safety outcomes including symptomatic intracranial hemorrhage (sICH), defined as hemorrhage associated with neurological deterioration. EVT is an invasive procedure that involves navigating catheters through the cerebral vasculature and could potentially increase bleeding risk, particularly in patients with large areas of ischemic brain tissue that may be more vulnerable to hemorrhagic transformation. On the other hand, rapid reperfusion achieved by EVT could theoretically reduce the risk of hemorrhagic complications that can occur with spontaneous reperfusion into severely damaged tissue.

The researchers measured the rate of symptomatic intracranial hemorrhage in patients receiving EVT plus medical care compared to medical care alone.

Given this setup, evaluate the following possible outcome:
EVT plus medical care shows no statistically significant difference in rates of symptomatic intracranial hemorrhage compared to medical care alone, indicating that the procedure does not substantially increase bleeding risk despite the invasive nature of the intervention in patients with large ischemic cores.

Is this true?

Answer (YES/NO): YES